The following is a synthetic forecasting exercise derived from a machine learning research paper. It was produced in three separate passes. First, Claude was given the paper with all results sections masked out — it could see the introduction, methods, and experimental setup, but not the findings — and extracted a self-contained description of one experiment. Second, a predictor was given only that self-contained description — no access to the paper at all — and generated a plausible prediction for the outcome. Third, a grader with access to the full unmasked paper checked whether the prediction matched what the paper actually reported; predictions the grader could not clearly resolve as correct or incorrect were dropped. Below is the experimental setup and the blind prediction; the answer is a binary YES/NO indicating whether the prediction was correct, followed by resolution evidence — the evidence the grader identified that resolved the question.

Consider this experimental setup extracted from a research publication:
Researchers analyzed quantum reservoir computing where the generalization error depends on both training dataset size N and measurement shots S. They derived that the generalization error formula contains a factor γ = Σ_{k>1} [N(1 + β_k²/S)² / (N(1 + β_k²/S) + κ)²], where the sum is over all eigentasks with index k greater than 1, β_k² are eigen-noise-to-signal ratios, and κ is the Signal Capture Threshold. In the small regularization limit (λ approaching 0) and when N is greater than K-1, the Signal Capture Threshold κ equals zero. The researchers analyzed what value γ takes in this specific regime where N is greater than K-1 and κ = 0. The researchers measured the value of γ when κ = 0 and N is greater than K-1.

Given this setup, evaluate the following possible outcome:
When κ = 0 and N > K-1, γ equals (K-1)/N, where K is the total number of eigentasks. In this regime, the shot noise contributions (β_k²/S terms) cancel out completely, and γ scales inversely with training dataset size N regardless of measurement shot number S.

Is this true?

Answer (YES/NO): YES